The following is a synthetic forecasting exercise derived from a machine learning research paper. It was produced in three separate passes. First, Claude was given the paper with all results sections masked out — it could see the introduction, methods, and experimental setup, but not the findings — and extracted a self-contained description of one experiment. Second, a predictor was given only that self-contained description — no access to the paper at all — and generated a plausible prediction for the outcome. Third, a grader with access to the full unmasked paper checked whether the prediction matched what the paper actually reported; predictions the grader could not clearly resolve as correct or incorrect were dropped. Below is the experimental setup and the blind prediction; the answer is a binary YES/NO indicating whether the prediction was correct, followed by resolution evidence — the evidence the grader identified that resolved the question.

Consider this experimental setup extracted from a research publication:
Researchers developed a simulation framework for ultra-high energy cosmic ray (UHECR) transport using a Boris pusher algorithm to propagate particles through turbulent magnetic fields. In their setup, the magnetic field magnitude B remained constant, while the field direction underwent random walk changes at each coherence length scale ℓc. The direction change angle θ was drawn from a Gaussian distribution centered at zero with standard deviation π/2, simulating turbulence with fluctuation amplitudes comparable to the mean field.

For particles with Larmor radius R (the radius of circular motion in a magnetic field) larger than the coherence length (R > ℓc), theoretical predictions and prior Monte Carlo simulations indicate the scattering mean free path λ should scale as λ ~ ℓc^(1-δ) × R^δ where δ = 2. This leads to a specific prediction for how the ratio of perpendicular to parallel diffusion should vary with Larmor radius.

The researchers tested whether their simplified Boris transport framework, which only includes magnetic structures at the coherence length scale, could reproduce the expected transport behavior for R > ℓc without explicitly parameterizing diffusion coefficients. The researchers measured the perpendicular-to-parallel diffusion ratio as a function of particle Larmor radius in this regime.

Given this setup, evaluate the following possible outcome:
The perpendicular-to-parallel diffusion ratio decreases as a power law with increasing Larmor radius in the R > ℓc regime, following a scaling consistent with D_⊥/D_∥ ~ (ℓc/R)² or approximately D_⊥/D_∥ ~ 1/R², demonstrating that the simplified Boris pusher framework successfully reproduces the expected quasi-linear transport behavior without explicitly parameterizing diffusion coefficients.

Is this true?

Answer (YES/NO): YES